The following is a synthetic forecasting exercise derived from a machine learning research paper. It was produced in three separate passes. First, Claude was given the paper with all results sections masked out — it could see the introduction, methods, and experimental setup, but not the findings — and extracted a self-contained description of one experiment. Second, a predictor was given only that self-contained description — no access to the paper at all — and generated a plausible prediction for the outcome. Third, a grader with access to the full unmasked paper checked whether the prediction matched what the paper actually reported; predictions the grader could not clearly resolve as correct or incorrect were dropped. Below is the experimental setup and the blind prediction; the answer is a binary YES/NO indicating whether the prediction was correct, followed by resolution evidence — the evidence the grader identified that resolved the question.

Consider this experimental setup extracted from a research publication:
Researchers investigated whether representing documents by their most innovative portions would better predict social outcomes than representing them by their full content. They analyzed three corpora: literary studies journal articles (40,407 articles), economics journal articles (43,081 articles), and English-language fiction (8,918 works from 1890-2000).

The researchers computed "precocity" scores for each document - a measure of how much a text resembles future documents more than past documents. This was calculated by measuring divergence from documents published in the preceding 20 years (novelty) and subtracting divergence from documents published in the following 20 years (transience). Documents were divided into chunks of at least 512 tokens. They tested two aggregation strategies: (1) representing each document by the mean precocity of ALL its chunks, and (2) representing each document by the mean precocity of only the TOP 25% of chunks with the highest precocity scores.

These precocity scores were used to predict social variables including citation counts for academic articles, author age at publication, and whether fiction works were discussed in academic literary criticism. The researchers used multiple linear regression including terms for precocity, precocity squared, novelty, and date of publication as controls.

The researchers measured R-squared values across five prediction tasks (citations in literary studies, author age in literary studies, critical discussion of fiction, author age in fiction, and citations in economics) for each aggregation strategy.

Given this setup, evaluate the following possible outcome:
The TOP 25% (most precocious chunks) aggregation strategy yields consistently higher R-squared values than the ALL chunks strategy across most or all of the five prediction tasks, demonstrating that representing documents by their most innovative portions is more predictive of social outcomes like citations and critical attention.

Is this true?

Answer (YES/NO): YES